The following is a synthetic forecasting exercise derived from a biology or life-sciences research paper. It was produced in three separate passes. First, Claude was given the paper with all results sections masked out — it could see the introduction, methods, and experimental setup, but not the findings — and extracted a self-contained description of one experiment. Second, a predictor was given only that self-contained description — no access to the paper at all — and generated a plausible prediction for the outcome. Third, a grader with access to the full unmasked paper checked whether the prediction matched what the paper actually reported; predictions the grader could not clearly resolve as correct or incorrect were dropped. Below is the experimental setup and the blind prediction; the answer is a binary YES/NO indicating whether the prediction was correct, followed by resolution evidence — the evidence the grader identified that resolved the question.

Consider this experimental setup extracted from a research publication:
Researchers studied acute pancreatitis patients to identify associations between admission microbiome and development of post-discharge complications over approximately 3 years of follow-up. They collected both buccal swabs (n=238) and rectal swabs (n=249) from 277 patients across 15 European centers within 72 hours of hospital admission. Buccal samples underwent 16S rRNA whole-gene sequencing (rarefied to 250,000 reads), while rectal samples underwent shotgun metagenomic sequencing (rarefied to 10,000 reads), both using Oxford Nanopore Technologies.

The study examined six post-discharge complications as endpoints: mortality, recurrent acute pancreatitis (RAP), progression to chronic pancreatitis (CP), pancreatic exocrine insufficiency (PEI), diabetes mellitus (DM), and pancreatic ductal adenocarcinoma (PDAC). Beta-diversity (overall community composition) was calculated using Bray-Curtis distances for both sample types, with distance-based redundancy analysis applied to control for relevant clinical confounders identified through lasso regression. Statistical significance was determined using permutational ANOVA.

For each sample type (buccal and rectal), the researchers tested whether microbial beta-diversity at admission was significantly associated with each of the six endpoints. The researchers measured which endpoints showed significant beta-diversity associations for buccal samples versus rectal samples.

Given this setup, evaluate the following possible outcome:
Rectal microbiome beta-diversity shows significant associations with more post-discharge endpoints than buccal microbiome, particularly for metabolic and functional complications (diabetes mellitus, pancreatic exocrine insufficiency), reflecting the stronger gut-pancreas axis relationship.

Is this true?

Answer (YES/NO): NO